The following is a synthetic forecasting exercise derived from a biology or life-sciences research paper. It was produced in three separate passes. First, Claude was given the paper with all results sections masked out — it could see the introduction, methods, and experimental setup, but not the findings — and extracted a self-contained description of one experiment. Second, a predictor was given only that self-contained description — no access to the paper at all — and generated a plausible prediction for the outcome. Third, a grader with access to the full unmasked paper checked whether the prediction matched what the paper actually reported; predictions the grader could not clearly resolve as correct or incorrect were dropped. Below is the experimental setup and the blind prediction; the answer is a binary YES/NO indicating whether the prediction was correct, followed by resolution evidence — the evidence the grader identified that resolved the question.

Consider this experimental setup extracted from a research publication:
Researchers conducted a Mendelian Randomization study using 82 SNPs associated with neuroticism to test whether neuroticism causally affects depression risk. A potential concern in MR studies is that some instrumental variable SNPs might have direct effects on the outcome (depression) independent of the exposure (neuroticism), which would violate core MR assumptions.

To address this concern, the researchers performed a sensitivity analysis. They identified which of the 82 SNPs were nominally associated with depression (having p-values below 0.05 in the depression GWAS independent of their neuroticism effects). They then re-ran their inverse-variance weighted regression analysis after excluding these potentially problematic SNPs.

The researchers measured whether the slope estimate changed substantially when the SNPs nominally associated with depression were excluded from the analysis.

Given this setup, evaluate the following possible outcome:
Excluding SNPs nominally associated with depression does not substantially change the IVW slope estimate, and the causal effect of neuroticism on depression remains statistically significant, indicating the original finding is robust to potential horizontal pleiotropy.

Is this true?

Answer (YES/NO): NO